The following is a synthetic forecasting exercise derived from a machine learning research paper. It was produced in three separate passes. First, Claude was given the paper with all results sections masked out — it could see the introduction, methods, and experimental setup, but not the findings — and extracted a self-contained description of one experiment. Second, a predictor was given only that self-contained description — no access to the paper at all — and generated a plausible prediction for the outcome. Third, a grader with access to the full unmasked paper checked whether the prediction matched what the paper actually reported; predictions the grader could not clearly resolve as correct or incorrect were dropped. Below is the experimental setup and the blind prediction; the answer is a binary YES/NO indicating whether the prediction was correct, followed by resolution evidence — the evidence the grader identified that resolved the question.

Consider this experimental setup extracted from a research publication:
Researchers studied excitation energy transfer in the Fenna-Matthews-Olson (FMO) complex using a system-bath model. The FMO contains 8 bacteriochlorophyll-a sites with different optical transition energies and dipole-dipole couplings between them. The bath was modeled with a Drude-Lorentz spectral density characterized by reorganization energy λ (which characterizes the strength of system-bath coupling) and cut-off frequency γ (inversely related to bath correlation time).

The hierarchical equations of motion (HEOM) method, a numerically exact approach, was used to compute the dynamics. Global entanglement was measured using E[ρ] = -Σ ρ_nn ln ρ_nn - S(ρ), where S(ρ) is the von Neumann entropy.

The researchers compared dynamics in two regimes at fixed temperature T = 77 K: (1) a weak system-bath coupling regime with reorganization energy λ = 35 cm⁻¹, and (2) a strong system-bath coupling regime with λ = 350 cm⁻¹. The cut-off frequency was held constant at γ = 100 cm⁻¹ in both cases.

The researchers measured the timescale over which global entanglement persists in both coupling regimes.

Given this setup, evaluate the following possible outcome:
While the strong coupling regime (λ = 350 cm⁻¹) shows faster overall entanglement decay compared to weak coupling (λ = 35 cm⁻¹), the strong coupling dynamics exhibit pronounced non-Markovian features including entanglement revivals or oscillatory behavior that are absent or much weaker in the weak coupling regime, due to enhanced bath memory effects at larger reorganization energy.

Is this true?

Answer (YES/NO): NO